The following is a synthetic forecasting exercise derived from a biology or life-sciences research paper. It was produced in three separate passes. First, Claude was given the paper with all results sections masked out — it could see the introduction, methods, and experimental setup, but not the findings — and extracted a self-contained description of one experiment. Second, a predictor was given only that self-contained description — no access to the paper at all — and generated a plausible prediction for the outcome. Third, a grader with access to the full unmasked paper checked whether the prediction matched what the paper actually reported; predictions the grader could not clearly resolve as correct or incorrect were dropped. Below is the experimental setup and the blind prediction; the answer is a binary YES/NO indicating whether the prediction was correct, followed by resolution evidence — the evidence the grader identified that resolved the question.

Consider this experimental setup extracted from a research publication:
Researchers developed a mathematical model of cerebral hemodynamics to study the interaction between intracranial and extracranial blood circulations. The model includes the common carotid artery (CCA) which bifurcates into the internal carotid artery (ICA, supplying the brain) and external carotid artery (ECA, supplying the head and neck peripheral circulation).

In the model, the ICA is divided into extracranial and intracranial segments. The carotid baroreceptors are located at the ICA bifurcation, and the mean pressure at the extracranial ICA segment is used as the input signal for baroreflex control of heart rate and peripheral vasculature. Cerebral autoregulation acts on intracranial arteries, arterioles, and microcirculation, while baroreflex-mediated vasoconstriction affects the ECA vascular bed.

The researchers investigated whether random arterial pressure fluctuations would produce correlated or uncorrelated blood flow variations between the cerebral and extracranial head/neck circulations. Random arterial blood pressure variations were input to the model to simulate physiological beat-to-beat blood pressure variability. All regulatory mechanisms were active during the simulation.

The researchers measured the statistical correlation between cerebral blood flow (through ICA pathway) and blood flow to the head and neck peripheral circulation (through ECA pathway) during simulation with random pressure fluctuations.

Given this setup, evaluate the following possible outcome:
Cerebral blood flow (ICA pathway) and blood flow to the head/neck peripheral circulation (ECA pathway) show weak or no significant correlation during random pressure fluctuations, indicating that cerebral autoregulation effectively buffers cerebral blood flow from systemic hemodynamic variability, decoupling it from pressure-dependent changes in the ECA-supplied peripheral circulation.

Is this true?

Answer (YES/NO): YES